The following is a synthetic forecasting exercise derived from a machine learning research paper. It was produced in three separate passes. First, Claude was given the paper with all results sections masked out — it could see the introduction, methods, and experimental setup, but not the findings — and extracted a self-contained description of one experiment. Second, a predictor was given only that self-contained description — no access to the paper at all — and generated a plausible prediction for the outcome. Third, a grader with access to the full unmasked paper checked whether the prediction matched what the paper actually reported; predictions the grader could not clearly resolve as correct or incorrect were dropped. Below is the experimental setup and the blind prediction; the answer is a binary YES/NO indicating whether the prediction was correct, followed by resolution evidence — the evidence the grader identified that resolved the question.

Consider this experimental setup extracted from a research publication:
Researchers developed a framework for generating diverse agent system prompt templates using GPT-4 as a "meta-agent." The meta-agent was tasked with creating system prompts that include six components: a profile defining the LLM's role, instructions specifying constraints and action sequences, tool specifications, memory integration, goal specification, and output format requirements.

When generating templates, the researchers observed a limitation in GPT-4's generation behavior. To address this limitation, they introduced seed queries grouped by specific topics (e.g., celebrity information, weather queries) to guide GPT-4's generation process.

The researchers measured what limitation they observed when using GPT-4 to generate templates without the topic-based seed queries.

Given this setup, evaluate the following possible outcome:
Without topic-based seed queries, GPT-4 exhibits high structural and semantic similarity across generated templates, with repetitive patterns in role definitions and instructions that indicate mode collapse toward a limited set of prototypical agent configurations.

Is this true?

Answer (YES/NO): NO